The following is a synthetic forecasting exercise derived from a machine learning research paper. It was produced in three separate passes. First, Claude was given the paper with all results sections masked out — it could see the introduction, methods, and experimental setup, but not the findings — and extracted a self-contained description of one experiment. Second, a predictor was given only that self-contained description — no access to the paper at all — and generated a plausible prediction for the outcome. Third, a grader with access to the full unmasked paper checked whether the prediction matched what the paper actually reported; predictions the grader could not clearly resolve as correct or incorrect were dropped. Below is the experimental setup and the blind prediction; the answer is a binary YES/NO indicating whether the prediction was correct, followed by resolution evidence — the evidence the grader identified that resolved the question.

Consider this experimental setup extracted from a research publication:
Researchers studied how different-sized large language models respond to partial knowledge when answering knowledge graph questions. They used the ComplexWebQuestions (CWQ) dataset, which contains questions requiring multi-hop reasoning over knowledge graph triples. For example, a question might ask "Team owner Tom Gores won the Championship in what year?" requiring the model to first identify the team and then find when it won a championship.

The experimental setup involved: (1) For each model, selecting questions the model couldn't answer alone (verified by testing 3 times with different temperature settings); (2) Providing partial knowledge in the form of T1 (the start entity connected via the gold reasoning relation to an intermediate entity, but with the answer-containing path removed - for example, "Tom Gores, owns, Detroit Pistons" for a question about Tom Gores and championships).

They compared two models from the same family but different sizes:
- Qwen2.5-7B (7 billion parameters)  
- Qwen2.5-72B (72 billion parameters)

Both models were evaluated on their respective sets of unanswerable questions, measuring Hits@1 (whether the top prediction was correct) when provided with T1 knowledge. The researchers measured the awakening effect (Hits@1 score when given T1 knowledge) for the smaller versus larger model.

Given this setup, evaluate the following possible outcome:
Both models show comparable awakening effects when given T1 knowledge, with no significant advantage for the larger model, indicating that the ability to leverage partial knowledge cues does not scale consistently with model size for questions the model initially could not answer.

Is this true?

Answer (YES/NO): YES